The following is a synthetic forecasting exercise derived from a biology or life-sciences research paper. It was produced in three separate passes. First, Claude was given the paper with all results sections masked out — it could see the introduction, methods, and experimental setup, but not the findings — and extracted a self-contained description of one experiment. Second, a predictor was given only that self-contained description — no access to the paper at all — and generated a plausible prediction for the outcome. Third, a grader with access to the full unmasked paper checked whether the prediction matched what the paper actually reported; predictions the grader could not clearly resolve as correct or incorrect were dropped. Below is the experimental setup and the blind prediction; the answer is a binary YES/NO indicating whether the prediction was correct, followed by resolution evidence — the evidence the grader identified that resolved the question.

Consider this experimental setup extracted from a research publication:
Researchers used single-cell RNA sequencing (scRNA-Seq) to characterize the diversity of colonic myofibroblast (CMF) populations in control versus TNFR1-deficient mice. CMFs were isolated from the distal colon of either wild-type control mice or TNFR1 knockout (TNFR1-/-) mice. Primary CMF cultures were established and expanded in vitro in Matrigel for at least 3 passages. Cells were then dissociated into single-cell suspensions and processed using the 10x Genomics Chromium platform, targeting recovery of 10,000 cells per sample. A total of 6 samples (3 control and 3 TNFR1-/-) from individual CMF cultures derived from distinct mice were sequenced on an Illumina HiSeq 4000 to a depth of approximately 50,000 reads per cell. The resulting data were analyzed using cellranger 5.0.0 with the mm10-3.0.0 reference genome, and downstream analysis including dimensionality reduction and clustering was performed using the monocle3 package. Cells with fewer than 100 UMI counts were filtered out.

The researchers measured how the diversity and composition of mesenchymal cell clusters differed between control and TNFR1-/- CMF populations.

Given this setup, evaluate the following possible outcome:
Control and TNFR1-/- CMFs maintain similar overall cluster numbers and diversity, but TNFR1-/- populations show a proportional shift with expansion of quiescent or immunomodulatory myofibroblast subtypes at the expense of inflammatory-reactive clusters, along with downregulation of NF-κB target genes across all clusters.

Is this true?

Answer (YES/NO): NO